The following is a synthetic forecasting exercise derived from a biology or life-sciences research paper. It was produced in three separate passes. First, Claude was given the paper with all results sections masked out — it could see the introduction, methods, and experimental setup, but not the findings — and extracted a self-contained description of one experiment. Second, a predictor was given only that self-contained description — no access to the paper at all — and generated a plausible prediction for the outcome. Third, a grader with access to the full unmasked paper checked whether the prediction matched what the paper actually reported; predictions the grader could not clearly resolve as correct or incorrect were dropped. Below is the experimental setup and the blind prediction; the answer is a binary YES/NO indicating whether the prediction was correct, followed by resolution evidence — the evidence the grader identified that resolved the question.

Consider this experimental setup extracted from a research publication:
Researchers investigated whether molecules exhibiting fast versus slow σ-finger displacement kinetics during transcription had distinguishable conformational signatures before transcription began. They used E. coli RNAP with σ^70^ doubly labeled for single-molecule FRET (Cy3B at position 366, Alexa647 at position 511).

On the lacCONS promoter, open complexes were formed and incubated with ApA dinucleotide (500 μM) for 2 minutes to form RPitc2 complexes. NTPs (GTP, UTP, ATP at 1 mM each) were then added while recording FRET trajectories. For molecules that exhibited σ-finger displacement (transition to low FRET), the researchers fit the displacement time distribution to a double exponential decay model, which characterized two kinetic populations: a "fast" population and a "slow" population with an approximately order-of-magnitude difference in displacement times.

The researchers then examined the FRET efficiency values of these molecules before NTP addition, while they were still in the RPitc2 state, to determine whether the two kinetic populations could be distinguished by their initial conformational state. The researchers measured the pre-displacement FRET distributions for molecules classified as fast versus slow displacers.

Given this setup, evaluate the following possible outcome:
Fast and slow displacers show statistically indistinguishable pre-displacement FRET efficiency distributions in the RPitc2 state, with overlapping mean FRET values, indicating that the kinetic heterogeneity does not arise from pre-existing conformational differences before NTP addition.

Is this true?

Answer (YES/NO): NO